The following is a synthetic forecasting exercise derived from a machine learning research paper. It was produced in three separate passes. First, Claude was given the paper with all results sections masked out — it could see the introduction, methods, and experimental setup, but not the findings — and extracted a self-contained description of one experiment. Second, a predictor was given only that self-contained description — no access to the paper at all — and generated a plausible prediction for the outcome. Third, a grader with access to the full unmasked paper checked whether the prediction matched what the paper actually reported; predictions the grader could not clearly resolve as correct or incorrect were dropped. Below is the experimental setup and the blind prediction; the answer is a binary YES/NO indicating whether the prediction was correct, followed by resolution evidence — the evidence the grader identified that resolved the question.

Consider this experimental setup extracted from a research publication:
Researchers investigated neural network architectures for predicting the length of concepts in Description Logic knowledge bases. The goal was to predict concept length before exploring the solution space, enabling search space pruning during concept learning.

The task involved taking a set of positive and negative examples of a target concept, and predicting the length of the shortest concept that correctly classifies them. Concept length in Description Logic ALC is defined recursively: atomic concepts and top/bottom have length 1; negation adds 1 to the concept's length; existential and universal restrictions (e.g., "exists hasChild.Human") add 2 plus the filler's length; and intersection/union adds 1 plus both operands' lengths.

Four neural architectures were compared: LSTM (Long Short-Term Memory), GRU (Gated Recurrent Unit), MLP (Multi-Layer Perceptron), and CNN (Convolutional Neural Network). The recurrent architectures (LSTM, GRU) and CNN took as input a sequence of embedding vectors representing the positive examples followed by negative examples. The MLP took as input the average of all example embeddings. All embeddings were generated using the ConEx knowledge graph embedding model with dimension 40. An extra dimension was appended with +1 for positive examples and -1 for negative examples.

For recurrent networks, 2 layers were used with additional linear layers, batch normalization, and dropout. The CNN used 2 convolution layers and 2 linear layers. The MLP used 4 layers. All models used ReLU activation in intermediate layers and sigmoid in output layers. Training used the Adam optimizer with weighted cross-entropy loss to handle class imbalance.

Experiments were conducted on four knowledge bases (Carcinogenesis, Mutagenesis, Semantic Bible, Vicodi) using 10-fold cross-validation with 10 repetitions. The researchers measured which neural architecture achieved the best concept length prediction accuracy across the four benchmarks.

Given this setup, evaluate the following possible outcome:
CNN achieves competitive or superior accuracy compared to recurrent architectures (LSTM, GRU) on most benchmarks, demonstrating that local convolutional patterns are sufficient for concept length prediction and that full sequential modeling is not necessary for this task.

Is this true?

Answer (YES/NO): NO